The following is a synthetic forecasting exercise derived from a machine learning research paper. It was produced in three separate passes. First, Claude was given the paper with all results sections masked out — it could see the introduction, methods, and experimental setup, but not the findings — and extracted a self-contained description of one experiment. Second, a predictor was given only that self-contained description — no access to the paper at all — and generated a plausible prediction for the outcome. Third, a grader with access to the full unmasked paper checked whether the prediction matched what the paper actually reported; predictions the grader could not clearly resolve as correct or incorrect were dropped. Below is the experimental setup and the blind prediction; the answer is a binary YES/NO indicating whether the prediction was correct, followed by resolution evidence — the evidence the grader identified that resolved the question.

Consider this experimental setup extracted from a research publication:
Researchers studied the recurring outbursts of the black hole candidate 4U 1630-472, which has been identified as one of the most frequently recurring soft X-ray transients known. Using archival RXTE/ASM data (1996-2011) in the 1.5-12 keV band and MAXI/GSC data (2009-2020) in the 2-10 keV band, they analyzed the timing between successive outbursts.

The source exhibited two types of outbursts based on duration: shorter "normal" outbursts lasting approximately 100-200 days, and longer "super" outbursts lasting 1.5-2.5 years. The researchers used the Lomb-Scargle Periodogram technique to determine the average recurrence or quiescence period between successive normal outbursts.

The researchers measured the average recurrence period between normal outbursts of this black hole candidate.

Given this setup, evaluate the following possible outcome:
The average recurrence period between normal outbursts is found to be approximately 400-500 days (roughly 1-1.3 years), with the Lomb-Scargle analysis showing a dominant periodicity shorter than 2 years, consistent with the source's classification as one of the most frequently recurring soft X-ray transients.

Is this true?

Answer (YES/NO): YES